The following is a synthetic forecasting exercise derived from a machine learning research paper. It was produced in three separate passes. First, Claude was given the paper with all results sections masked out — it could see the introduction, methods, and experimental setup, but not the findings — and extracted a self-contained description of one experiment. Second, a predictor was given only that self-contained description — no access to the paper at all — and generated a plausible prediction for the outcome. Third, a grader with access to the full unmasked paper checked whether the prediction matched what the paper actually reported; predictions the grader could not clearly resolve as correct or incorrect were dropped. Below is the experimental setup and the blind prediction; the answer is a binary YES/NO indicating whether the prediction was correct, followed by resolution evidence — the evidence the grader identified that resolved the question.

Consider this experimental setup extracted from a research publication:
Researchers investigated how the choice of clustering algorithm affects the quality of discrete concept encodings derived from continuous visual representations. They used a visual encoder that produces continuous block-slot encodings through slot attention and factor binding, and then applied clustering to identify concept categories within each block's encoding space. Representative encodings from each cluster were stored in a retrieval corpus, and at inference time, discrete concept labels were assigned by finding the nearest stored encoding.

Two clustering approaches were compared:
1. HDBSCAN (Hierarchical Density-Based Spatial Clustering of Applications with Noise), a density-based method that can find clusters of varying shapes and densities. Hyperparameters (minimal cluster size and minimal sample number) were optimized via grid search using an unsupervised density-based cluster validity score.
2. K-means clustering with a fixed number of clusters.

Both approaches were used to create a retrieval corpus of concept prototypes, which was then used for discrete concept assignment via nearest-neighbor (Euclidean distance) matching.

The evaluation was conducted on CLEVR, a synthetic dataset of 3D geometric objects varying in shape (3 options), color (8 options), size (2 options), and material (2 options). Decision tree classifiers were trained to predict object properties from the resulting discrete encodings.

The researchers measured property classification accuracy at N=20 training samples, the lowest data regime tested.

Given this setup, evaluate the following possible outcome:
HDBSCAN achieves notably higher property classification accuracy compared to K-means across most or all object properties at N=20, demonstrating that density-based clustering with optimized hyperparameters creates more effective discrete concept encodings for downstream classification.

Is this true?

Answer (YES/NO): YES